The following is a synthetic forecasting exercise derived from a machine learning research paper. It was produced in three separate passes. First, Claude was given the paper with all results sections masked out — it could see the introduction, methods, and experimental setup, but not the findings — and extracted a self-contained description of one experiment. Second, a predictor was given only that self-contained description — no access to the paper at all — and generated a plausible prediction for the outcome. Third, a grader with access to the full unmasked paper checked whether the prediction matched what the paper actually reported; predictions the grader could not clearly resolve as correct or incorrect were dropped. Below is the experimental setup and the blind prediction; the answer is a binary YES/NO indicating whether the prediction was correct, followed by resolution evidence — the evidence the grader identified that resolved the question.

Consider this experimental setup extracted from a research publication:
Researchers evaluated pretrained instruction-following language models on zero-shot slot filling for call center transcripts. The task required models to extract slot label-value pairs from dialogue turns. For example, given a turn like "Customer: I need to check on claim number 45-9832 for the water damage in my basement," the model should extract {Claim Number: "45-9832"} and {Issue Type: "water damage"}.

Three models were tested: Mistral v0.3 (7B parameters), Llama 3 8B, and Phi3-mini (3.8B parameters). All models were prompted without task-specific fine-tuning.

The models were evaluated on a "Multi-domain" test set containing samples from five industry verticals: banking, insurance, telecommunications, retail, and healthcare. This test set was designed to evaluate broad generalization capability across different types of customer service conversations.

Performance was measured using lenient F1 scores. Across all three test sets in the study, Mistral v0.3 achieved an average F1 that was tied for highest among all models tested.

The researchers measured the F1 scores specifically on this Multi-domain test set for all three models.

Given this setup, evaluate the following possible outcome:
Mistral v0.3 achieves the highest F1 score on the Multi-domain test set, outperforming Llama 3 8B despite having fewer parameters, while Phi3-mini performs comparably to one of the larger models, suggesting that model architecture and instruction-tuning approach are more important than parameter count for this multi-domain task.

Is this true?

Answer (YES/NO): NO